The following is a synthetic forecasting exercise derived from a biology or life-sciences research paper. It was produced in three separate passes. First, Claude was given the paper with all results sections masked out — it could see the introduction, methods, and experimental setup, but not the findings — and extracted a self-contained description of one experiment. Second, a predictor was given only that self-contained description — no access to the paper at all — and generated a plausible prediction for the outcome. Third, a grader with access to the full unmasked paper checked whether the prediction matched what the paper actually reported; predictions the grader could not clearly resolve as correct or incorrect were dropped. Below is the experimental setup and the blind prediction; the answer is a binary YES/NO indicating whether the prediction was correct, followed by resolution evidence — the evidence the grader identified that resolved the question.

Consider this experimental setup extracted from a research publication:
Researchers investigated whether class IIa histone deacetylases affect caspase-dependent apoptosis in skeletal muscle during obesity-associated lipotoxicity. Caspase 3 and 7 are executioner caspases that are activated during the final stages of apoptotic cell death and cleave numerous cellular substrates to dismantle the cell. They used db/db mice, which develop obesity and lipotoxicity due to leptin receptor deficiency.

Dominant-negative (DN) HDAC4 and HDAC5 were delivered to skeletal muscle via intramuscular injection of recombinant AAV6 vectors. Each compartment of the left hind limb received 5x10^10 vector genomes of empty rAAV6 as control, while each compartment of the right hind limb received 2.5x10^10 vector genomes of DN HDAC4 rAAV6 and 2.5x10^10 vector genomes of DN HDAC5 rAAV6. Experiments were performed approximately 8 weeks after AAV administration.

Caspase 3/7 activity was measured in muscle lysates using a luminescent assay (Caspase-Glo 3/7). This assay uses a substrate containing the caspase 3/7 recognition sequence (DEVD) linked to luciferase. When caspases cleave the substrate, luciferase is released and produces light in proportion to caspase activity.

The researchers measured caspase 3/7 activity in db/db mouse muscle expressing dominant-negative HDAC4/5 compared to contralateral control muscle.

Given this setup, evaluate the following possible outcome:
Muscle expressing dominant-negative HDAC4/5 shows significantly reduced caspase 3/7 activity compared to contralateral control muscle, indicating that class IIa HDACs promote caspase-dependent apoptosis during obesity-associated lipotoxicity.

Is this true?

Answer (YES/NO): NO